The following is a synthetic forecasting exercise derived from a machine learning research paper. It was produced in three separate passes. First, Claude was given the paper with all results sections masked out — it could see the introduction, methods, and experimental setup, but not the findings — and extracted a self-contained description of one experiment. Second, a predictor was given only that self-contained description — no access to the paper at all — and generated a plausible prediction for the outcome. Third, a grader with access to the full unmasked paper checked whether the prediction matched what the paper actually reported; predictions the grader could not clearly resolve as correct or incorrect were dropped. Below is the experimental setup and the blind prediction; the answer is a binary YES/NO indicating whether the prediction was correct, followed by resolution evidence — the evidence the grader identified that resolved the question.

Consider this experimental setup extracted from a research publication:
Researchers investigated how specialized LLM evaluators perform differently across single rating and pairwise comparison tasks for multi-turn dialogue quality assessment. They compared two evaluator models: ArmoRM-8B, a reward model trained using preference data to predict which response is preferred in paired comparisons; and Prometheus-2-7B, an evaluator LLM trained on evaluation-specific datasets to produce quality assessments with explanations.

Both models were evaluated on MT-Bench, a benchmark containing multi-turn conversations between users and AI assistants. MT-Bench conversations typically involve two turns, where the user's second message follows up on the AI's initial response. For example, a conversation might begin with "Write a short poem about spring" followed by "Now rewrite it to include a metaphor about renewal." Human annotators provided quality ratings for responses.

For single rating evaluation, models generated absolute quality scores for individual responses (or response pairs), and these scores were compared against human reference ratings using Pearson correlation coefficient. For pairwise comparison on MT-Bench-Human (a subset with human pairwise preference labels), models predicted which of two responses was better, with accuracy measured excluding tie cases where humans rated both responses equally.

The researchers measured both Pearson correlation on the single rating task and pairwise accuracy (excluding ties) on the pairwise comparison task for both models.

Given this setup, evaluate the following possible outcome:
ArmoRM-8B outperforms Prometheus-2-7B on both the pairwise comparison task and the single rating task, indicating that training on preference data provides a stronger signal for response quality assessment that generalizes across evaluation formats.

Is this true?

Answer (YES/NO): NO